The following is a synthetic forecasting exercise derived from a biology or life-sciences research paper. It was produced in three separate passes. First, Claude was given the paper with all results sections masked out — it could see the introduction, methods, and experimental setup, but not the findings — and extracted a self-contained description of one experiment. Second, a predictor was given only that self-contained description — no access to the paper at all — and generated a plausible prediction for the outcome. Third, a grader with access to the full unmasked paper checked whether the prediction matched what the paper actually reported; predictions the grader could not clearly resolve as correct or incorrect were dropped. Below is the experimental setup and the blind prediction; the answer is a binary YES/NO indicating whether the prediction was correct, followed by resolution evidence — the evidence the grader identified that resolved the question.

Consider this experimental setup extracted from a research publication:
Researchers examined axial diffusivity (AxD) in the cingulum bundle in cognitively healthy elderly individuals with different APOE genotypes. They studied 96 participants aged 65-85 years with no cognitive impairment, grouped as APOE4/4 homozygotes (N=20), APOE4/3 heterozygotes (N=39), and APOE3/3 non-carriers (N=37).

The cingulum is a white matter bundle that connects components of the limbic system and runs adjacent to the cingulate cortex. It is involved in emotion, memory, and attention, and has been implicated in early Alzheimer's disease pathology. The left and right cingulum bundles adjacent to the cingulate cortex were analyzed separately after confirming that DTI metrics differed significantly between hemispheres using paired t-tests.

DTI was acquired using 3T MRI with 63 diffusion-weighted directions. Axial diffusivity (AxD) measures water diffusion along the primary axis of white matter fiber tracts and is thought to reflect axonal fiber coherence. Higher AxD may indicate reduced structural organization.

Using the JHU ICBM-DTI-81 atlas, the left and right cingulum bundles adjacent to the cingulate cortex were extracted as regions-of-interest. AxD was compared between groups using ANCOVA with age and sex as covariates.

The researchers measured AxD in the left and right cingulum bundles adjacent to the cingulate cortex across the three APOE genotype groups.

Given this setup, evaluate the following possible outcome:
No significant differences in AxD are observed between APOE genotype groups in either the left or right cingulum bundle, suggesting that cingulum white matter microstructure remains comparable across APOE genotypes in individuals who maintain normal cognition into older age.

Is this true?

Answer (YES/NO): NO